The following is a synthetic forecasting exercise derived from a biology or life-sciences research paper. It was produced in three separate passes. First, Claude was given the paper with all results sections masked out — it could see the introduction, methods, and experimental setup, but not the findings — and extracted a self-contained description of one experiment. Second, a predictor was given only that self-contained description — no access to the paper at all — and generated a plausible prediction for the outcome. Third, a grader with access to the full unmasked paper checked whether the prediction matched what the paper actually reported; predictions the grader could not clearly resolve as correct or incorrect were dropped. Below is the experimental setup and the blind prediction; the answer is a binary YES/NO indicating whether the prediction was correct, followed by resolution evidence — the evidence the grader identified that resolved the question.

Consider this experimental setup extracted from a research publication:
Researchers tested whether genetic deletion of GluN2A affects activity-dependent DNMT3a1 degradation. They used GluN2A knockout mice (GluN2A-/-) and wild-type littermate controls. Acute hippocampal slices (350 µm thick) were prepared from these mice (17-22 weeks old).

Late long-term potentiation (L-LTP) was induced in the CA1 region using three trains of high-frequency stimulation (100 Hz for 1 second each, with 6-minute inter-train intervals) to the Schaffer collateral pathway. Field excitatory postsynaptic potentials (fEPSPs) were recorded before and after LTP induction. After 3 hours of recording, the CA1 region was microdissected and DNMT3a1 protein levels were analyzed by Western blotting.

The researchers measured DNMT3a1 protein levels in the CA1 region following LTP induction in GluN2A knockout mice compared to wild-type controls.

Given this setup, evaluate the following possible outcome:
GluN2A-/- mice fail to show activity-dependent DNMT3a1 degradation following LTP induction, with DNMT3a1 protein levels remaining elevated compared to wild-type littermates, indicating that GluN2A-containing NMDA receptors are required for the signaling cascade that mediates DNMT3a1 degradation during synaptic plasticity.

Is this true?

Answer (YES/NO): YES